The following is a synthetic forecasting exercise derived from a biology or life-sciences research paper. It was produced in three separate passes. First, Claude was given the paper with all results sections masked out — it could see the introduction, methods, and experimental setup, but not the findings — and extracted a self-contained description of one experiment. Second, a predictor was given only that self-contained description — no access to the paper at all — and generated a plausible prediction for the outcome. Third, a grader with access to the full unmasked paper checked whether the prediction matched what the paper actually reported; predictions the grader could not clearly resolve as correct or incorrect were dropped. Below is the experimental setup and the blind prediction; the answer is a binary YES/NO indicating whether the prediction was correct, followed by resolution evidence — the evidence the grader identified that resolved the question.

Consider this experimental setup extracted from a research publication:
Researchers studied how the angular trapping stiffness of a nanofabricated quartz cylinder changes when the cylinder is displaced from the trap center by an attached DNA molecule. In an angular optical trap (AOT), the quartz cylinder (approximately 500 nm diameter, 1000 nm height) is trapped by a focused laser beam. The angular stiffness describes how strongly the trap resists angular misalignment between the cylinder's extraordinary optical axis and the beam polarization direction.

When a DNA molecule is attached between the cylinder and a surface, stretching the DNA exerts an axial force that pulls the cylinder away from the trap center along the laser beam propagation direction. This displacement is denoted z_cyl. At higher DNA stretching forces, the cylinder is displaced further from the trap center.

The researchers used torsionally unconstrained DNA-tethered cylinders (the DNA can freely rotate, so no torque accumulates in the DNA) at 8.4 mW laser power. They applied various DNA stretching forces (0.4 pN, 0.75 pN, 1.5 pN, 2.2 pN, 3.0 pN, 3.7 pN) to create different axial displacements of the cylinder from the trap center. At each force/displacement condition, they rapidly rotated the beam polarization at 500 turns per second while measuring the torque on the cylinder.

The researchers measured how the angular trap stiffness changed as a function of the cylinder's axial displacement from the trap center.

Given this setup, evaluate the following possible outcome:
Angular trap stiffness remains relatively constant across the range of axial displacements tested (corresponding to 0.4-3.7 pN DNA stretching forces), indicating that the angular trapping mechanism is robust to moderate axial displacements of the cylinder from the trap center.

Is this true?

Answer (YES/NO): NO